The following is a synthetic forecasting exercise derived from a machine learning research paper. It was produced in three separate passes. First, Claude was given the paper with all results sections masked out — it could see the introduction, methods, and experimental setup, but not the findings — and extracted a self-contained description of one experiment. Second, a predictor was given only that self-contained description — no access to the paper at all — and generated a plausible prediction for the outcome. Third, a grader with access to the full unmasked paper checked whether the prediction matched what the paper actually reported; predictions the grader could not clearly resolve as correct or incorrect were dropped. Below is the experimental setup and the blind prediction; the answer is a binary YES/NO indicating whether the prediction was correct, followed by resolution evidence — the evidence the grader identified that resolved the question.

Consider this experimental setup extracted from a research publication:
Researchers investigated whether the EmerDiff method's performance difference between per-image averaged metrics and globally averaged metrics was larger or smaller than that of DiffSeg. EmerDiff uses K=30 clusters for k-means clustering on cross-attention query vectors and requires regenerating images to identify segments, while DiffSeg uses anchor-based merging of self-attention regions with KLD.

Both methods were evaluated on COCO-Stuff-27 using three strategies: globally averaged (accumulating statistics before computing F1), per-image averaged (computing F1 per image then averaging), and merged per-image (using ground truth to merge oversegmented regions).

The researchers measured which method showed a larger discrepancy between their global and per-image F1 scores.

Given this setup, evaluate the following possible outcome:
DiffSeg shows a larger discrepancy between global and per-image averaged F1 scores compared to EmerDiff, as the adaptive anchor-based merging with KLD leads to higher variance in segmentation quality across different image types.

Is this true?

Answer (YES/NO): NO